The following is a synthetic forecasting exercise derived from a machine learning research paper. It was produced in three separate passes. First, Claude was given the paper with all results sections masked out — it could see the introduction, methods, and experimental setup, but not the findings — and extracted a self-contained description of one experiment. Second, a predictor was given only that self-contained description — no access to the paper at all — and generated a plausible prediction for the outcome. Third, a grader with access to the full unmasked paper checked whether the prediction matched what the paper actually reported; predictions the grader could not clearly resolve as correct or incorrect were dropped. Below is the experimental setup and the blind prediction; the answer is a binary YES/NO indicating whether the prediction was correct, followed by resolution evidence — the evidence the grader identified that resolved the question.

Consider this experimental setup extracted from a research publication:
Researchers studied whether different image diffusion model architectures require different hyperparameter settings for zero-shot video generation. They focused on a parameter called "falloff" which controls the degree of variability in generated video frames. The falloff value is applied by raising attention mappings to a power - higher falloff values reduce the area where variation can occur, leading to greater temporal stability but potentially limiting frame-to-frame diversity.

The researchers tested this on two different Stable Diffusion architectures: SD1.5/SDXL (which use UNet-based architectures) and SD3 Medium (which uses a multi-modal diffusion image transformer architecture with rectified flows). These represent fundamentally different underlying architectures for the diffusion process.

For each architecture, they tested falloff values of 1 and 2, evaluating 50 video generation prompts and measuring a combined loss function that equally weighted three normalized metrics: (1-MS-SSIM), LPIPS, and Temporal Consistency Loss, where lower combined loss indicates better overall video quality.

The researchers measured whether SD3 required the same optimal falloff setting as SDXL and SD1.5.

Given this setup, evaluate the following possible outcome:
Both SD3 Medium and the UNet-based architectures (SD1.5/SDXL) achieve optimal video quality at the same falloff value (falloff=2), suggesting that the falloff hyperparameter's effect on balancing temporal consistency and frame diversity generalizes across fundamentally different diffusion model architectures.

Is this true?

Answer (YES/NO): NO